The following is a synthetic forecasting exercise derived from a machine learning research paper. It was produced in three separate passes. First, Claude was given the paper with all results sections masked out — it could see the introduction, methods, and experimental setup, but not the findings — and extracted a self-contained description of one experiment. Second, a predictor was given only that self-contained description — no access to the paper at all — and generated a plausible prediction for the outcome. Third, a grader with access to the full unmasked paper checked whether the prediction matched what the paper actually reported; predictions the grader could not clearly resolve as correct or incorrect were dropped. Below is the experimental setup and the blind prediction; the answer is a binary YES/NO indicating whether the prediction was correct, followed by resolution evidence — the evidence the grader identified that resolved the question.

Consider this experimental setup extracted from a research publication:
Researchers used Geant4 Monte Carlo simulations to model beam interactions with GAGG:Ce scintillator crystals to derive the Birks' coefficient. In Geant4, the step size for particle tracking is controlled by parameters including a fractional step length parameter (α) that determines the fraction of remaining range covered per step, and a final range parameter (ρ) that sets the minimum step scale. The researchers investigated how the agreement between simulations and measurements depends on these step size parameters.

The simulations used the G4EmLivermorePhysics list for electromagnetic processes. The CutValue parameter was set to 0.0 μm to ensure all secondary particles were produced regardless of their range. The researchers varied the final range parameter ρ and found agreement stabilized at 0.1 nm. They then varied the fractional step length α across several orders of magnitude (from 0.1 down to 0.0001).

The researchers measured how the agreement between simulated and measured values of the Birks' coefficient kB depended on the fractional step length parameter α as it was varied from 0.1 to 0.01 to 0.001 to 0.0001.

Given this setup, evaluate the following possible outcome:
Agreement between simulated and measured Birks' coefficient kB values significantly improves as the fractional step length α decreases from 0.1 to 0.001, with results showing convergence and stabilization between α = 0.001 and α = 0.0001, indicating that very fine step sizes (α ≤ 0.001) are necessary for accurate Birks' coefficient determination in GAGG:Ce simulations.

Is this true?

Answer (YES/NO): NO